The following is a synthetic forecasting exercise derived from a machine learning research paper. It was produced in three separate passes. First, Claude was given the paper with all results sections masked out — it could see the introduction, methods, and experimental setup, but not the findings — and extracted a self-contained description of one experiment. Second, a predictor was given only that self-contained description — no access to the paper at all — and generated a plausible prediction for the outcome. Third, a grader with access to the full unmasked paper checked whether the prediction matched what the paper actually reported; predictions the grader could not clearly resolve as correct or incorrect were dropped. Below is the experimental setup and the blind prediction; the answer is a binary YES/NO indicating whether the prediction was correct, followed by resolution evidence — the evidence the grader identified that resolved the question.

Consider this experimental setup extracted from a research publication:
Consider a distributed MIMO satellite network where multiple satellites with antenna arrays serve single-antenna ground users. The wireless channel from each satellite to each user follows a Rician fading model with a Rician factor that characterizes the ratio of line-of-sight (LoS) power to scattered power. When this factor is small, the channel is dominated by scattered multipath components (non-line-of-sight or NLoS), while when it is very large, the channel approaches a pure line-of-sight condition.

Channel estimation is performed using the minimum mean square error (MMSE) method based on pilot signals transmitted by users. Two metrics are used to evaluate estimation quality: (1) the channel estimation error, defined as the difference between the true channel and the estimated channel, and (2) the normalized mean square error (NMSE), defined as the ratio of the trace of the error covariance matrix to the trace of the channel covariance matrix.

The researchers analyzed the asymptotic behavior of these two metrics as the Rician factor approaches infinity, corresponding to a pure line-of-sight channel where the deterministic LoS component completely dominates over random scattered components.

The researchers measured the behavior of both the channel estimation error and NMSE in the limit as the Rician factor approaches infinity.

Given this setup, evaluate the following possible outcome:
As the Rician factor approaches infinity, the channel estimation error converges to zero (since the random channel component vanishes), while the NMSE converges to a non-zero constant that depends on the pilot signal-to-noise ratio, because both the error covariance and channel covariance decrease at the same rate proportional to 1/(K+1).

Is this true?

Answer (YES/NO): NO